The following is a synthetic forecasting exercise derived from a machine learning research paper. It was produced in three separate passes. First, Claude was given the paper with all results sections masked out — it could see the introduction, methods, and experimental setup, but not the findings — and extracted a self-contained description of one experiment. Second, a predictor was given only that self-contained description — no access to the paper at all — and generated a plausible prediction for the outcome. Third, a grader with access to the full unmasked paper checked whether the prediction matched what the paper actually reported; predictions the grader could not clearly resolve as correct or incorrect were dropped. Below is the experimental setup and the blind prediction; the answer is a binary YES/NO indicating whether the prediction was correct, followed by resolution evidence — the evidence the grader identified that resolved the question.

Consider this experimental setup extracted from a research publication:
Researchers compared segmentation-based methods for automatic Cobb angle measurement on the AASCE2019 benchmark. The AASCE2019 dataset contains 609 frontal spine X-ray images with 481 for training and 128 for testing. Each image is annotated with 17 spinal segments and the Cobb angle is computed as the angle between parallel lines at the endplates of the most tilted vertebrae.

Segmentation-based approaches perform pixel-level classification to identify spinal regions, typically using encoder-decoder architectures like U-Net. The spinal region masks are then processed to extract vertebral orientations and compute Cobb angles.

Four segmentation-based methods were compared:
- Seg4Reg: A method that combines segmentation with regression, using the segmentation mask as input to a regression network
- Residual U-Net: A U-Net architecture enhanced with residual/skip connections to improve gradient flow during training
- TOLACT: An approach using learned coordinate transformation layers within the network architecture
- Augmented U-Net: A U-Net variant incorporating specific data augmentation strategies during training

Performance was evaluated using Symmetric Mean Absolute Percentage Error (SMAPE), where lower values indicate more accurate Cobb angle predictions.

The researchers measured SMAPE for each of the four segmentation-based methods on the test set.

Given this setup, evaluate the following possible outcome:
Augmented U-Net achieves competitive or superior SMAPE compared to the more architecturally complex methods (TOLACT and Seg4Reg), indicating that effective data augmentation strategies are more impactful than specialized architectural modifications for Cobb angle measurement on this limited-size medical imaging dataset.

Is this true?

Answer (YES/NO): YES